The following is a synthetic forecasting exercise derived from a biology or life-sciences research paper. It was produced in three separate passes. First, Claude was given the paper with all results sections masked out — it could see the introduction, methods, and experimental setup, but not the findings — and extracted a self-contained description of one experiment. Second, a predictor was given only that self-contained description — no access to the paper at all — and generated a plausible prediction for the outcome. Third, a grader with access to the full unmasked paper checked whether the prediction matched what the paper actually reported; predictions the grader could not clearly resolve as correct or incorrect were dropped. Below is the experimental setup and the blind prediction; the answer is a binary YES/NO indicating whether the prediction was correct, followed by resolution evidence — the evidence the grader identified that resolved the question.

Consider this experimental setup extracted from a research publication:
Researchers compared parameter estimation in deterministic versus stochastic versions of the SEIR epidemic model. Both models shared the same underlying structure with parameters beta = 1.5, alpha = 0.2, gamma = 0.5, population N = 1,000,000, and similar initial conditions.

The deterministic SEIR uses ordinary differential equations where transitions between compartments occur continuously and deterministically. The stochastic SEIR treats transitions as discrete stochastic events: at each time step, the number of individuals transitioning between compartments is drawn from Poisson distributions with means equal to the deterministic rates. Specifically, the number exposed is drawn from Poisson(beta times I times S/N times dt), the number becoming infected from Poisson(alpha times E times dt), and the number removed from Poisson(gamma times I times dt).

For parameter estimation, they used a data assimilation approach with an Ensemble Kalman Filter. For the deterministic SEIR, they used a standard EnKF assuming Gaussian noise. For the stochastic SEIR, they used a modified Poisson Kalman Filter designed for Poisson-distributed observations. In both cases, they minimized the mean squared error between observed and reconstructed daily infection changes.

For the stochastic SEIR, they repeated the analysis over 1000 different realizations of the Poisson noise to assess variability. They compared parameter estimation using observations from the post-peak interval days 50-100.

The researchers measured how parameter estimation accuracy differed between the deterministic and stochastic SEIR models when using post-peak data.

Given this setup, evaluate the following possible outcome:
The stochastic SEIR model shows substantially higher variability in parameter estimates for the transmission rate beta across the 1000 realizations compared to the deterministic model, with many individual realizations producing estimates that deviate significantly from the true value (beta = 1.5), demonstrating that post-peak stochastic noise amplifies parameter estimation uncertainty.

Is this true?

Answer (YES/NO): YES